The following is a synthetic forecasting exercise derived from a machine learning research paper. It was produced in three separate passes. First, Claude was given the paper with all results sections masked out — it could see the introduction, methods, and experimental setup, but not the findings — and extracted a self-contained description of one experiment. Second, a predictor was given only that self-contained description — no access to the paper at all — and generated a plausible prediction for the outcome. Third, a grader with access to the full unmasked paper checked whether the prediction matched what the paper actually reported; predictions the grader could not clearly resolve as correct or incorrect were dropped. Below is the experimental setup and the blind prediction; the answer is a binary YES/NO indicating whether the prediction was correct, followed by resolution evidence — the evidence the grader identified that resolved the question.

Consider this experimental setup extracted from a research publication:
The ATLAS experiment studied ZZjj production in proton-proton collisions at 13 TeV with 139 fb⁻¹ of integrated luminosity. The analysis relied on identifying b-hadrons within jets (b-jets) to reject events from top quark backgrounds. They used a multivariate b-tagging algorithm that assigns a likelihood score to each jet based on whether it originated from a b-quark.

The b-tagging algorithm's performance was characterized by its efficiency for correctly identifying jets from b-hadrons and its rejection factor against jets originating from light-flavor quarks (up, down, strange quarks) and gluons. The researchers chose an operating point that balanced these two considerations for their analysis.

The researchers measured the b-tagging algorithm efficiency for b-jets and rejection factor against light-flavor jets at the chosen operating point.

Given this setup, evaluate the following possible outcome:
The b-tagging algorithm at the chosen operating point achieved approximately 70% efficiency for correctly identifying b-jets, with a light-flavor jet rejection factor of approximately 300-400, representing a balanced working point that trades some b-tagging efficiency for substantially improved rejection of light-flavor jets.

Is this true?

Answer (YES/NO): NO